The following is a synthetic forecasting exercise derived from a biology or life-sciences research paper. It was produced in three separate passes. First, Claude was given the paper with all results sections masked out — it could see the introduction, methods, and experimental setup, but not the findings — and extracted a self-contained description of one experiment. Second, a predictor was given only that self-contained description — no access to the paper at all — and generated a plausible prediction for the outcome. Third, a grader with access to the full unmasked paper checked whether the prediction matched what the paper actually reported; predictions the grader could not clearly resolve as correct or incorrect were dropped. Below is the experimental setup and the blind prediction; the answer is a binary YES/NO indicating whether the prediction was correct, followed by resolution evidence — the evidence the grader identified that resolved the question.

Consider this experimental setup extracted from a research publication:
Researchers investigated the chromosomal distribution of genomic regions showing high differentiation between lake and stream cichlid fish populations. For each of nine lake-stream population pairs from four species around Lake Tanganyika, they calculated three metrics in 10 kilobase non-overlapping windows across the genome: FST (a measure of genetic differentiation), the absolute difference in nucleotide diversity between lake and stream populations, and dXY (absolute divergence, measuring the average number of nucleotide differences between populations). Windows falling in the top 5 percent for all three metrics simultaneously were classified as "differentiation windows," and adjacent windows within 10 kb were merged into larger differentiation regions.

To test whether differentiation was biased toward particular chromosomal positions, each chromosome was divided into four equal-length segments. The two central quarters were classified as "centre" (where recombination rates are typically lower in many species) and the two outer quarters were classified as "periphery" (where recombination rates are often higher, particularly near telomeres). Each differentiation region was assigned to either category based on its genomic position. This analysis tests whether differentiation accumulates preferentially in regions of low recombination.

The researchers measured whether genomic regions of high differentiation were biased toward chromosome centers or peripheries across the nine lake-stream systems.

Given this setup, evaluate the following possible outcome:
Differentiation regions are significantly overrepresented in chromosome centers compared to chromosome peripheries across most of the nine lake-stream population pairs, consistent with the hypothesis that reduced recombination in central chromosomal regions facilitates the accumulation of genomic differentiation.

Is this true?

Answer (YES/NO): NO